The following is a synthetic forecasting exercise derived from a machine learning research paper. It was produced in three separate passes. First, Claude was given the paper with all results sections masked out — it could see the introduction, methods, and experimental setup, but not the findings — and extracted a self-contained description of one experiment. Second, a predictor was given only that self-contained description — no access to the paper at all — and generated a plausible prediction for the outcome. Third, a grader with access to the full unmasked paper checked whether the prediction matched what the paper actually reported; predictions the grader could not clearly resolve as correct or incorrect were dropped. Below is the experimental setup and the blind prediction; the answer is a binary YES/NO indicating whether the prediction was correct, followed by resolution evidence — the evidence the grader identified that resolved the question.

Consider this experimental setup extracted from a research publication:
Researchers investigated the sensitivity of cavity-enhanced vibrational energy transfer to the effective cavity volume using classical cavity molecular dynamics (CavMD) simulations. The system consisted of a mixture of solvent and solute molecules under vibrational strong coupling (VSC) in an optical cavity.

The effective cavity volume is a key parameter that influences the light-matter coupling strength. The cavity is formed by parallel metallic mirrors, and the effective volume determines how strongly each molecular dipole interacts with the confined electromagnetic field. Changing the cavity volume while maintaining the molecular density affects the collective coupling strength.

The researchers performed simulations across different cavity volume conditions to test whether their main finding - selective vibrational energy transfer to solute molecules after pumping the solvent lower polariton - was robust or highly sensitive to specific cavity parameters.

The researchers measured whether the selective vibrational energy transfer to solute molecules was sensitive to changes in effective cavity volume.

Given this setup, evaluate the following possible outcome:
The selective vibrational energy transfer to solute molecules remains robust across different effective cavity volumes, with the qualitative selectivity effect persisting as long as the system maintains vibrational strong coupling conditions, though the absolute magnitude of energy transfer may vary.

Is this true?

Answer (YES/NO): YES